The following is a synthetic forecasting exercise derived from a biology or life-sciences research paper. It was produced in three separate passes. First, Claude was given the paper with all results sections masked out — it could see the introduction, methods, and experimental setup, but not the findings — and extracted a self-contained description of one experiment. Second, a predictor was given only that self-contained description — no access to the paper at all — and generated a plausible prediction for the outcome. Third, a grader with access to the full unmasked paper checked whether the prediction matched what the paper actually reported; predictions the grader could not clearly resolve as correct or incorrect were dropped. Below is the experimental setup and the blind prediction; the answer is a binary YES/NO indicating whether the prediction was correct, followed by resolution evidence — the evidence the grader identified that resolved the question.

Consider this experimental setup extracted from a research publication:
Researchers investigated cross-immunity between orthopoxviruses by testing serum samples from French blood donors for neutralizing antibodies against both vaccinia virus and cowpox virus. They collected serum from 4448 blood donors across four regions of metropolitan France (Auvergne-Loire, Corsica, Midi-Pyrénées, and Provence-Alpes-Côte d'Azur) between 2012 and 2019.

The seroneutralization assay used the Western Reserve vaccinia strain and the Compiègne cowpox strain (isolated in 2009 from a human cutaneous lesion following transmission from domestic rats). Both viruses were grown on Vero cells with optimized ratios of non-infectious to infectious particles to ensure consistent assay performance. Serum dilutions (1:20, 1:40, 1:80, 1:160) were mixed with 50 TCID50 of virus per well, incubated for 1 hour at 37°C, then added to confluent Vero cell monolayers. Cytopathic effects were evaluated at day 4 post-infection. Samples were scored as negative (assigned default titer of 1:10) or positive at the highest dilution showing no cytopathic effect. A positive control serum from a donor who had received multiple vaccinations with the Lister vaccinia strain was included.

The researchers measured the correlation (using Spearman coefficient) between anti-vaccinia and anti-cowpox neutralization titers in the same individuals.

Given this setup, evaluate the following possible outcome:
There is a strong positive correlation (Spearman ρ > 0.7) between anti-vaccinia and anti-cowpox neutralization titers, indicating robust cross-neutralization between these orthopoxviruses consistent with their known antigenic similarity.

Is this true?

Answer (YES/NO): NO